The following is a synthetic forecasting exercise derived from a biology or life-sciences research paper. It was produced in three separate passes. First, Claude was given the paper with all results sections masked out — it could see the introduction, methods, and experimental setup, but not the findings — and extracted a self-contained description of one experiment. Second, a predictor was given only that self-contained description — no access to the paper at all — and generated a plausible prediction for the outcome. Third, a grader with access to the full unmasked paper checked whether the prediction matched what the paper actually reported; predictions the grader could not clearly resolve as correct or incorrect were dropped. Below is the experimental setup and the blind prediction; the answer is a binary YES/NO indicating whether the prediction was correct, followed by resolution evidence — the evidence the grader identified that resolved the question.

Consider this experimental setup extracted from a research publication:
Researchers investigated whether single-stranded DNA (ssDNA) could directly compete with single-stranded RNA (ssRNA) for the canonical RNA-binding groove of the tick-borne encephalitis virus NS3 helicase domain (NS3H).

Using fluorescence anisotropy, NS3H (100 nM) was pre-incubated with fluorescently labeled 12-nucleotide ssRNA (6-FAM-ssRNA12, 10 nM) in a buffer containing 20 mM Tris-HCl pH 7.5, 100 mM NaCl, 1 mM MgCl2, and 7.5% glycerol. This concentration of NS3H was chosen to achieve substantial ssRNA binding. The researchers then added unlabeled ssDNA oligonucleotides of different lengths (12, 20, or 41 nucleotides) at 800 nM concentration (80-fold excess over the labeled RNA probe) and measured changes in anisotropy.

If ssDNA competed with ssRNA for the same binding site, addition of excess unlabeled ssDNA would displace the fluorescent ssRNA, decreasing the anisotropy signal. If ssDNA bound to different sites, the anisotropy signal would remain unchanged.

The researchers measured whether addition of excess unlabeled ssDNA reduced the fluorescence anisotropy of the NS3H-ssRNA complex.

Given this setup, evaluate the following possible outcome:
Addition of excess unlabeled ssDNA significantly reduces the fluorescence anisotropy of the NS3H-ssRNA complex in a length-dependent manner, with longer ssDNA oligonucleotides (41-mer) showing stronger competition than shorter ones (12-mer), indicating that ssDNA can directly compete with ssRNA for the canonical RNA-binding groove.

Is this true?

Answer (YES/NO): NO